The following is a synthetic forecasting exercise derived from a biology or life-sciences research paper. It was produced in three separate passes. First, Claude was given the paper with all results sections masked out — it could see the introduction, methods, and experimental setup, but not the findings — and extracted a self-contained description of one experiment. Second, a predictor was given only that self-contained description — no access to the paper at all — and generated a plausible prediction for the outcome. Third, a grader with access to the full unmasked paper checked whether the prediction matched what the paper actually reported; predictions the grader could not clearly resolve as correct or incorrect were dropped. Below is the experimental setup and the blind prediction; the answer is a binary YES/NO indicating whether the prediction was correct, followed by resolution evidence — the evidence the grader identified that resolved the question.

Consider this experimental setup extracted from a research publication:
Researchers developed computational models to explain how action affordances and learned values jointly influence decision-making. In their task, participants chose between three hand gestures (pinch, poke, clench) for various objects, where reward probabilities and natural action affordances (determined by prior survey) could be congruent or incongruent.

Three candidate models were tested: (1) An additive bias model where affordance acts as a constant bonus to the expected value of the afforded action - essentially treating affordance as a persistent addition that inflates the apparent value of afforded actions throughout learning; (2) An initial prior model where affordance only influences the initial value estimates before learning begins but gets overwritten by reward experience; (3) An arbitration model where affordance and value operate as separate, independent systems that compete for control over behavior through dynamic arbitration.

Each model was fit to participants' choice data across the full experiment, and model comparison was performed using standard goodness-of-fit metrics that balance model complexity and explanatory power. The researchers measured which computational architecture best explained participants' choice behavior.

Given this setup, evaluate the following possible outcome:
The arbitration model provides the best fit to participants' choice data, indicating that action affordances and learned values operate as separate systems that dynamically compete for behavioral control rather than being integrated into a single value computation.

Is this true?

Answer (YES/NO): YES